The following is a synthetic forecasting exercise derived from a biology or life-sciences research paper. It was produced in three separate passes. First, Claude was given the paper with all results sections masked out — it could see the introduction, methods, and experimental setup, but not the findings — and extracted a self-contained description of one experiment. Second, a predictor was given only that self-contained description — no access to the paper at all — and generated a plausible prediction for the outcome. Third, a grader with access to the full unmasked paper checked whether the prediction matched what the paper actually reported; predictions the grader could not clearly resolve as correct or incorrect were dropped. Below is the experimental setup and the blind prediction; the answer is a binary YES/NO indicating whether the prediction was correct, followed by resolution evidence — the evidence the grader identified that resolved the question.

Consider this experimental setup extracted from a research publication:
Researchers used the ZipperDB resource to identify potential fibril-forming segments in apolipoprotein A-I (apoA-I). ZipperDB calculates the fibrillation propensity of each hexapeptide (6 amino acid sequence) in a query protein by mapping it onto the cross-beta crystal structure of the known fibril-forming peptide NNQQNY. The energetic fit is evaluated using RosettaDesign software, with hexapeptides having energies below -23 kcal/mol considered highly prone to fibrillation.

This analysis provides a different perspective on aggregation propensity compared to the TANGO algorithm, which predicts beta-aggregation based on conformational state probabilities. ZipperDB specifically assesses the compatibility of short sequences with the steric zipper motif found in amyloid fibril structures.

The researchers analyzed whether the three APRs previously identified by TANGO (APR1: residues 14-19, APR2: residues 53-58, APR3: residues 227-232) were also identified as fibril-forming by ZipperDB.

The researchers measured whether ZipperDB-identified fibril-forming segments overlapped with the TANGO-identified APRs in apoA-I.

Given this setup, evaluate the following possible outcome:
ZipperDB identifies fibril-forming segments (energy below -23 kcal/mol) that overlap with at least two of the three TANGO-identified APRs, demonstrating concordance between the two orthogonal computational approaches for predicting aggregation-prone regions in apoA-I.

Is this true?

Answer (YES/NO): YES